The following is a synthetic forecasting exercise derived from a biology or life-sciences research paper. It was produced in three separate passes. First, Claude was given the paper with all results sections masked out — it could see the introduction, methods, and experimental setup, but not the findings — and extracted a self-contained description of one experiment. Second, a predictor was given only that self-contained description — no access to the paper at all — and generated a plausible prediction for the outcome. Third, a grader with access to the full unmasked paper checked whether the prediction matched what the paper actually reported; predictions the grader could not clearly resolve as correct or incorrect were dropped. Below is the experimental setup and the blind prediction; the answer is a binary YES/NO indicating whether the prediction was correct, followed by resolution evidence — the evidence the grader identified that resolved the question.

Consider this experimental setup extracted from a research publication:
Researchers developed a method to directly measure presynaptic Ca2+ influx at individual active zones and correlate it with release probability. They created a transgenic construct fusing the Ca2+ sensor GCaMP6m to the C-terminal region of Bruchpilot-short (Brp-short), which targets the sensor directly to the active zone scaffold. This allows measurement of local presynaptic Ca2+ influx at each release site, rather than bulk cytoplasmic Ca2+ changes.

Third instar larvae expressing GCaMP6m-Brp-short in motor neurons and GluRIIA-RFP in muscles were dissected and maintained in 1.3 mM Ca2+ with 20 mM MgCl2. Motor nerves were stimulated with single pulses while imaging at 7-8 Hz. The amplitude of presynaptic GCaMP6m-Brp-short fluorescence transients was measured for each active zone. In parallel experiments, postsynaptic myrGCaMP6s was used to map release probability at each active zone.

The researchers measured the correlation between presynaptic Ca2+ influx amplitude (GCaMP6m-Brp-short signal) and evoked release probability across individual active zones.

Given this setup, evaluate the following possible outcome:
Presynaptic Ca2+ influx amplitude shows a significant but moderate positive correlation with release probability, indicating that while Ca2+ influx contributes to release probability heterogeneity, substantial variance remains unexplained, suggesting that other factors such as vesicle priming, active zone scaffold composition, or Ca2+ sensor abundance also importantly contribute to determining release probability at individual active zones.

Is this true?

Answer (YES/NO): NO